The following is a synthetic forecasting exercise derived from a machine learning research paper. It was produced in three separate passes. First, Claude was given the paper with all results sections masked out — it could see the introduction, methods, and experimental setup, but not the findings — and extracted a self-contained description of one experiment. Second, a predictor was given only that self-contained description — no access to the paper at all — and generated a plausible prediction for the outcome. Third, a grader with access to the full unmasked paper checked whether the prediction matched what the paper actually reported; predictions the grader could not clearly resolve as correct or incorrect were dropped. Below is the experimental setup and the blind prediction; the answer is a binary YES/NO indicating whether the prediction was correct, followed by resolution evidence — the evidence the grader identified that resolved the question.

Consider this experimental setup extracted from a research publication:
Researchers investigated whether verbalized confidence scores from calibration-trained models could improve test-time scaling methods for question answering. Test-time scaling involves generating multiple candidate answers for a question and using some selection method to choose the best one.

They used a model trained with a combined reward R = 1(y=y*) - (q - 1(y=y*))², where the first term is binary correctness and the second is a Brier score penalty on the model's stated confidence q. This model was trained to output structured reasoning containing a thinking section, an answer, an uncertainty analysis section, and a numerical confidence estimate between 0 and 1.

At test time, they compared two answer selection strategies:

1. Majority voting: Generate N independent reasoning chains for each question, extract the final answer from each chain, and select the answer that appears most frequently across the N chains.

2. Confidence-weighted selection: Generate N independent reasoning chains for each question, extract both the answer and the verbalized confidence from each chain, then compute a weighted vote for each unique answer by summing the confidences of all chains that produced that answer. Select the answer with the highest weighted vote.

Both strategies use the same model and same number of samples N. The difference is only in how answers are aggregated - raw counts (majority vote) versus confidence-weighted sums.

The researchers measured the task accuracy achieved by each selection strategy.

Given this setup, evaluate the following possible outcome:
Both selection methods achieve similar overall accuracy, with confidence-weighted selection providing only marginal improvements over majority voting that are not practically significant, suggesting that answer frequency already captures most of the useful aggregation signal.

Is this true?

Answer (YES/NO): NO